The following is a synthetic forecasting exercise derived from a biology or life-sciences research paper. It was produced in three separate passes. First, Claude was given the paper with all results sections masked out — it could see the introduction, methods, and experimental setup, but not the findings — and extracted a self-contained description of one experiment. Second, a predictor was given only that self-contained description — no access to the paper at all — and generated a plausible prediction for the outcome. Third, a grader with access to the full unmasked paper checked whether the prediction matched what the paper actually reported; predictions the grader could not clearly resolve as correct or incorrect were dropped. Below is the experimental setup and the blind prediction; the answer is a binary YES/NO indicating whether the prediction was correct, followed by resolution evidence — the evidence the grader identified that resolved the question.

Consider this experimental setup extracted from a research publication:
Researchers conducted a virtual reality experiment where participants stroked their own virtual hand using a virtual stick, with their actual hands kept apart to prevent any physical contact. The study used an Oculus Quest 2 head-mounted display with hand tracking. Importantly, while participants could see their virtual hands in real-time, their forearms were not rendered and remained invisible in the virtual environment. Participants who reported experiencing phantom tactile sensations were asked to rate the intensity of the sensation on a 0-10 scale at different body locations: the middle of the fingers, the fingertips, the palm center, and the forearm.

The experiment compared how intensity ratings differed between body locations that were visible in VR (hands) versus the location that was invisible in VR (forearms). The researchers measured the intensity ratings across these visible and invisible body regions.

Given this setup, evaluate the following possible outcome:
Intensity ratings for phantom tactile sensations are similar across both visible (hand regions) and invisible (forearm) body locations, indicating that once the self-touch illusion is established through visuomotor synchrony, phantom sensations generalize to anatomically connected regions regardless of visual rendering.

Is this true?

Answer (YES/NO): NO